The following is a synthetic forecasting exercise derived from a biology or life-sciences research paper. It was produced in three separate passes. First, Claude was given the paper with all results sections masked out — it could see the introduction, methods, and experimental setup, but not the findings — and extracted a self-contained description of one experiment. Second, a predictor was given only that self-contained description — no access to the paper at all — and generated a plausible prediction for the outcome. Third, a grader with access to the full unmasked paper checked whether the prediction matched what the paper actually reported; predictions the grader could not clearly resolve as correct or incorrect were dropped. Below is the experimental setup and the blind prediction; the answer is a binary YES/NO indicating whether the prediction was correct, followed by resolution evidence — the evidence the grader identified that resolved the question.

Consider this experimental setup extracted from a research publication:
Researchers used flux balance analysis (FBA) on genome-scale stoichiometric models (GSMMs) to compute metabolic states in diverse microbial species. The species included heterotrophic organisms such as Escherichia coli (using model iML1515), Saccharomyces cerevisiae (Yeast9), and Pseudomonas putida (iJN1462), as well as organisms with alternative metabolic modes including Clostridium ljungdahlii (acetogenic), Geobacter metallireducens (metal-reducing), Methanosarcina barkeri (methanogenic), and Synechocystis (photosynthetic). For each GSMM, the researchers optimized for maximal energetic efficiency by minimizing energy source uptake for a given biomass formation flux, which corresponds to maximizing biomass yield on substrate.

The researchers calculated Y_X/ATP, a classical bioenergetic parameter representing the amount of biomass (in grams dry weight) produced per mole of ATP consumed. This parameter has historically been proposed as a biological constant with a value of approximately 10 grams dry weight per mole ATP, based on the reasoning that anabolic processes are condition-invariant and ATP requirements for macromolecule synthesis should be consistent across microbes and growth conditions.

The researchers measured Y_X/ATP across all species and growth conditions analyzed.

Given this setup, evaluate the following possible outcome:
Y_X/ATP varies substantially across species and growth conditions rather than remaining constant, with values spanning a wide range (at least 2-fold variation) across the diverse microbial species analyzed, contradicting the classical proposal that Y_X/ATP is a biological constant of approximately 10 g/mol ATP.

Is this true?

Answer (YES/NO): YES